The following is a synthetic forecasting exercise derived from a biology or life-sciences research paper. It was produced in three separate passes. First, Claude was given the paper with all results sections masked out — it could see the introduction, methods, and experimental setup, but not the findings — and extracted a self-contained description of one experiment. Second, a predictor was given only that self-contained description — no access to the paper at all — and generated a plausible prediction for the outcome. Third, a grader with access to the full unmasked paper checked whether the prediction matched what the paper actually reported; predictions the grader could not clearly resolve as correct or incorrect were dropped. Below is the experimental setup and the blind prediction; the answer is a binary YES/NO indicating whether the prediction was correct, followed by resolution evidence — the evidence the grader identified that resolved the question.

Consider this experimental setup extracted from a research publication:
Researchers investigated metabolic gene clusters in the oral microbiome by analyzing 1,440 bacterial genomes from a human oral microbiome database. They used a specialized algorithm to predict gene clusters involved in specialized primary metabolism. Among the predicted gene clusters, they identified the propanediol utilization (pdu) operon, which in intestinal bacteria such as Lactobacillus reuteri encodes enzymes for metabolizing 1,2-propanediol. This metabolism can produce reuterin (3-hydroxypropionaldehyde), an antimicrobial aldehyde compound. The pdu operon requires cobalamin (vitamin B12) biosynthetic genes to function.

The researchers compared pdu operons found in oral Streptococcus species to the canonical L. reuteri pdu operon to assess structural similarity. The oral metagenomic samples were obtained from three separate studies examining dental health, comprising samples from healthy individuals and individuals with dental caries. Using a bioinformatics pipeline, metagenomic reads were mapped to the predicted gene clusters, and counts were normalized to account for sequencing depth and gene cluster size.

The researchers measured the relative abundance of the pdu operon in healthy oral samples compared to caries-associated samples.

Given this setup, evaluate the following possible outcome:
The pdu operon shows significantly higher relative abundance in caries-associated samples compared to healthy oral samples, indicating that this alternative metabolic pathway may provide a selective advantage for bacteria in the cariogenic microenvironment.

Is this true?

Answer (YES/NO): NO